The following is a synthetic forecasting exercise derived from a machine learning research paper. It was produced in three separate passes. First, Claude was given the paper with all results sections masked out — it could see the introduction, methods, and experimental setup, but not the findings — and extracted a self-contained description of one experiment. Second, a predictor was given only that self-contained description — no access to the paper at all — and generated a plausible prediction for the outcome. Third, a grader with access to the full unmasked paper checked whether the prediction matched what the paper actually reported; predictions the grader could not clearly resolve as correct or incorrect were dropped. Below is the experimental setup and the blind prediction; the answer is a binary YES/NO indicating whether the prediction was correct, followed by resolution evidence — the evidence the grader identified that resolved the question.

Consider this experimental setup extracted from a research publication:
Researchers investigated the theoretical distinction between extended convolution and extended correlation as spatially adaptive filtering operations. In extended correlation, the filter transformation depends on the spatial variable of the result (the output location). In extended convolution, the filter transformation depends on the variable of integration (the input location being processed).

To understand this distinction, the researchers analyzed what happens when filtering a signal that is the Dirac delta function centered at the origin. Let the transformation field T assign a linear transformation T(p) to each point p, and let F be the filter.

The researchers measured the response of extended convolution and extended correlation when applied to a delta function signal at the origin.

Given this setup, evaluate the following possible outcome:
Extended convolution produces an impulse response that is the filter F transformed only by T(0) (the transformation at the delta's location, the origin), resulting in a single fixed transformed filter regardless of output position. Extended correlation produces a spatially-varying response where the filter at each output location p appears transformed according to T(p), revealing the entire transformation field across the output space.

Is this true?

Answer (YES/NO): NO